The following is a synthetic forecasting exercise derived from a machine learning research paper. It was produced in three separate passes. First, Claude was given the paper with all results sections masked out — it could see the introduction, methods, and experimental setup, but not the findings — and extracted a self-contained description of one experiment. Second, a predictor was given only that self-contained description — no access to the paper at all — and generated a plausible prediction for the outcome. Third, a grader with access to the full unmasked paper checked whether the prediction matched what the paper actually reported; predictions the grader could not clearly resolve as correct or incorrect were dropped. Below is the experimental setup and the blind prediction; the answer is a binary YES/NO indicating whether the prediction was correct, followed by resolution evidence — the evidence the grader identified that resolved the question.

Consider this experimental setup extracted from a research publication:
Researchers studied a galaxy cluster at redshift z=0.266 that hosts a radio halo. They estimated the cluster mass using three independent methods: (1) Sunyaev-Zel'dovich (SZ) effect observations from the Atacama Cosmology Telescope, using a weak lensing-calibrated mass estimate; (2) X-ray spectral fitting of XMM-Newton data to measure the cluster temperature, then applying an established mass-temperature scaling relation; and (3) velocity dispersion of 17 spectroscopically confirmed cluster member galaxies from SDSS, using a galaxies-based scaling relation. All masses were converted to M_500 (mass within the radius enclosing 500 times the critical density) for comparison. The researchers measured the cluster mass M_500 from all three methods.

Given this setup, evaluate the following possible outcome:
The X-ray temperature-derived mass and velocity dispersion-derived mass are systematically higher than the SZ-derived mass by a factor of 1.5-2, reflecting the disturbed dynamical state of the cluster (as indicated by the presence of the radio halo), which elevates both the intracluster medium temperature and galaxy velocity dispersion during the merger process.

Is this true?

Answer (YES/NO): NO